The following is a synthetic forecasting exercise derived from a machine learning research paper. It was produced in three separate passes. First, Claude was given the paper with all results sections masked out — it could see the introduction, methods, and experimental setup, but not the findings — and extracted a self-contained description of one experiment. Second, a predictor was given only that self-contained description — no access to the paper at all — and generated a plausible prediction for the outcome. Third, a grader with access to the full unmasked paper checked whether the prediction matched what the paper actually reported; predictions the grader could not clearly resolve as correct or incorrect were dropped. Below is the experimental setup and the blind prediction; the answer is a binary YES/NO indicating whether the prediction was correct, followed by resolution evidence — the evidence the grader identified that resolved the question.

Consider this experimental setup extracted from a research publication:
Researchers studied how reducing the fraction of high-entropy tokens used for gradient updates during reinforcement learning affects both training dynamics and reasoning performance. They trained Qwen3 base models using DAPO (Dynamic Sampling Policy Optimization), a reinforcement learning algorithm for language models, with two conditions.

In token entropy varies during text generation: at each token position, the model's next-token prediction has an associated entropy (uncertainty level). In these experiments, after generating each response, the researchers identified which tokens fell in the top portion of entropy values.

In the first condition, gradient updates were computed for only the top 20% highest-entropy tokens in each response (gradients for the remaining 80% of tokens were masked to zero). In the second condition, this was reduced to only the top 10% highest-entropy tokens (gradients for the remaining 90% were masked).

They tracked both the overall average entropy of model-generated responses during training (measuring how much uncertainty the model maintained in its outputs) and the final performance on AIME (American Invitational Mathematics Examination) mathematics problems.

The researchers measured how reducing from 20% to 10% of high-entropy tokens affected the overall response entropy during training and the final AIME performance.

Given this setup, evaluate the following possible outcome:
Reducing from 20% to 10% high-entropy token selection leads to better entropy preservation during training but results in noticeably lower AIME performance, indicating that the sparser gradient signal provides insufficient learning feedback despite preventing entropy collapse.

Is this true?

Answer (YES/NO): NO